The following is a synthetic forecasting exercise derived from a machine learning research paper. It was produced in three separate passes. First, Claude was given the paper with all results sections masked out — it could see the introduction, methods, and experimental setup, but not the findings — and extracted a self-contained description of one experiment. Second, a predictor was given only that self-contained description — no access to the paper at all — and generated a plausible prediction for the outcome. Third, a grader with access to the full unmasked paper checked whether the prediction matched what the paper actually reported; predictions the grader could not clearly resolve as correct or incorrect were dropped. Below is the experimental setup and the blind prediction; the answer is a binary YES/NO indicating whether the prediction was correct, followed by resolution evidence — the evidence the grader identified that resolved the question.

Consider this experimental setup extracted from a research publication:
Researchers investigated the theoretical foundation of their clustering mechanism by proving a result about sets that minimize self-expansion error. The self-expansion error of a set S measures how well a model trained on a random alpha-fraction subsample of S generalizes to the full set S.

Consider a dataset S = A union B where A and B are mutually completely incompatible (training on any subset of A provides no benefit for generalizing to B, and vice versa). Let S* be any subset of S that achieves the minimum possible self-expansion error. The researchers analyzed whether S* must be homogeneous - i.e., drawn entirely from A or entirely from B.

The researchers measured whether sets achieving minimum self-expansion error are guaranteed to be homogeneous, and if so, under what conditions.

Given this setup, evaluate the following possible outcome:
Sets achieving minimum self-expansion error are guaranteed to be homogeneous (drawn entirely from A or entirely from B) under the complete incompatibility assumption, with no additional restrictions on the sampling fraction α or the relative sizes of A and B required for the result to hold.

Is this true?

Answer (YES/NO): NO